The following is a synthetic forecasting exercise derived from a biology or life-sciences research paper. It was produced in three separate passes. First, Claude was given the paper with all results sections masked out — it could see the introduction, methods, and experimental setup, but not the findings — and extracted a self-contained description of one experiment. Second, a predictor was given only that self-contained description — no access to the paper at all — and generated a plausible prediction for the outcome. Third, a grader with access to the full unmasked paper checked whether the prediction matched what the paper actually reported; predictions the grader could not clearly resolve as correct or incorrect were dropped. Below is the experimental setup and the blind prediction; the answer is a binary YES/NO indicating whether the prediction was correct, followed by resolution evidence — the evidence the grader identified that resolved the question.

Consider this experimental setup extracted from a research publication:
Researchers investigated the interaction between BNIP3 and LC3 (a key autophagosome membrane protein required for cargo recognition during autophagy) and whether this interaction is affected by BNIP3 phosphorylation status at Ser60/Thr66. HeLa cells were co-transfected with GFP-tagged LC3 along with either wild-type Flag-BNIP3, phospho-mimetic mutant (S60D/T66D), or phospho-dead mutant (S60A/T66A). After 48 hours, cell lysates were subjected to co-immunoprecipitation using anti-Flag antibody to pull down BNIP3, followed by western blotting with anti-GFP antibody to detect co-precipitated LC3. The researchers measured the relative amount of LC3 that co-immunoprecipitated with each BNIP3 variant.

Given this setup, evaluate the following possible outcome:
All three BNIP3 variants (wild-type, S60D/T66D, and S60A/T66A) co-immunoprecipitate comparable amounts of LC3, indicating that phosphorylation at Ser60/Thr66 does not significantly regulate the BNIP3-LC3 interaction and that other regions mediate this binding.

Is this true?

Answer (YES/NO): NO